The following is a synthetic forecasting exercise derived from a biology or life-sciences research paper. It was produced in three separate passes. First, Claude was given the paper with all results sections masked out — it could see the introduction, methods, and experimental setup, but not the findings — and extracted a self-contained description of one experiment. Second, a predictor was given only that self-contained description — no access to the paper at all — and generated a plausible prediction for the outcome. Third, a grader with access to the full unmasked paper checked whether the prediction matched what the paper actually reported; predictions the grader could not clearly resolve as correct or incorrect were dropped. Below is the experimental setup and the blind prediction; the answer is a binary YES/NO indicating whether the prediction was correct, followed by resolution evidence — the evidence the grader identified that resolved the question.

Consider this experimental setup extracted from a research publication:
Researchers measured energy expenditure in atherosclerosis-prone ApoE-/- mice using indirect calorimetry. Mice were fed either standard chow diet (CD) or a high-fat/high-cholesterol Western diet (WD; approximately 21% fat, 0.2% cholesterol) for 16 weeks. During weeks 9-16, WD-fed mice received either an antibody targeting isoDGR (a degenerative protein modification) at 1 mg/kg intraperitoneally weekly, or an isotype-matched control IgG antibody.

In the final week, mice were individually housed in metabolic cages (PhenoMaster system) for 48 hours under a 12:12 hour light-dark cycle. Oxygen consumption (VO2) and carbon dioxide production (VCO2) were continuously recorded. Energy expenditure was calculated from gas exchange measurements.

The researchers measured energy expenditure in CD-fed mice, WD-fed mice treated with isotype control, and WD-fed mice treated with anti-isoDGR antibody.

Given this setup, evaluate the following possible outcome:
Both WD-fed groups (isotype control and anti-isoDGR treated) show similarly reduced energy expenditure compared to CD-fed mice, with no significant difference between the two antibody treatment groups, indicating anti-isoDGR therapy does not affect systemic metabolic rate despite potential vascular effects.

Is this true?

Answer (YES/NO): NO